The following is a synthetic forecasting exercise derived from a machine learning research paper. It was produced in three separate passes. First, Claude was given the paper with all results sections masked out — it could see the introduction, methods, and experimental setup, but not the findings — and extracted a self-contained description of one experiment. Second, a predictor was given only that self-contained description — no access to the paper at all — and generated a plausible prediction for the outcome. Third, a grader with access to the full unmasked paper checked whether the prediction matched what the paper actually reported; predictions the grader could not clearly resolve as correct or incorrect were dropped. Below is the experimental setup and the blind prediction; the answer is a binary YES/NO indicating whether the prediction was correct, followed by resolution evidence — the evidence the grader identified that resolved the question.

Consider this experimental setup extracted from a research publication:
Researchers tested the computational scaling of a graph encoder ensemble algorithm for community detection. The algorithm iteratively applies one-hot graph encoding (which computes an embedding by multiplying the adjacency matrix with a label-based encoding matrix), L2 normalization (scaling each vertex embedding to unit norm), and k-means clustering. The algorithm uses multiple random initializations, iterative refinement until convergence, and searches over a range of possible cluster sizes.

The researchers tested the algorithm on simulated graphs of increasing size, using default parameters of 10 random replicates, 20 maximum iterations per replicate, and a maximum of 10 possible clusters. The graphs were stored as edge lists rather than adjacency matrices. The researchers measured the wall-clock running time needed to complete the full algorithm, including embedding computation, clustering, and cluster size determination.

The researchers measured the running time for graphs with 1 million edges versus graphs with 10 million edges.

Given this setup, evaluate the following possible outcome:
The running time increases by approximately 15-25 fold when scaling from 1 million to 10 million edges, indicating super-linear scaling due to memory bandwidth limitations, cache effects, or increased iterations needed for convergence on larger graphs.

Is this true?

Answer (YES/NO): NO